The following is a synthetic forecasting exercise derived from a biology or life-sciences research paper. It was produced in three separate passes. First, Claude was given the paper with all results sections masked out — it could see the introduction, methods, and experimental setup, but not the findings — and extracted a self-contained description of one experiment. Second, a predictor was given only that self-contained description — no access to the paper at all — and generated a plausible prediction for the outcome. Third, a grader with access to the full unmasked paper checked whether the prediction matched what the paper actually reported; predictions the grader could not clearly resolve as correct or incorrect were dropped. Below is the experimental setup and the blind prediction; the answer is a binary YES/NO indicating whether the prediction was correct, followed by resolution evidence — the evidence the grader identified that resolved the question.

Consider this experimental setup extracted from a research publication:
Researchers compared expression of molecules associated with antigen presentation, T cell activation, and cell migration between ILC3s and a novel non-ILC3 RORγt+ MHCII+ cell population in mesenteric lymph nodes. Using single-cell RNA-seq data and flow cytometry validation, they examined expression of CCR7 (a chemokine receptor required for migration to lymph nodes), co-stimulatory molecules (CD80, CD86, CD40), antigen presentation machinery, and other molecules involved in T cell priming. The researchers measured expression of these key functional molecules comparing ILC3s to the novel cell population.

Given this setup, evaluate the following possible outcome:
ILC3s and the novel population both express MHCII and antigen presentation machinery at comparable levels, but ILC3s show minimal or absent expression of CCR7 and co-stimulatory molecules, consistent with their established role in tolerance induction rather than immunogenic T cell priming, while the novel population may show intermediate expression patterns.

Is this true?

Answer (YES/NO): NO